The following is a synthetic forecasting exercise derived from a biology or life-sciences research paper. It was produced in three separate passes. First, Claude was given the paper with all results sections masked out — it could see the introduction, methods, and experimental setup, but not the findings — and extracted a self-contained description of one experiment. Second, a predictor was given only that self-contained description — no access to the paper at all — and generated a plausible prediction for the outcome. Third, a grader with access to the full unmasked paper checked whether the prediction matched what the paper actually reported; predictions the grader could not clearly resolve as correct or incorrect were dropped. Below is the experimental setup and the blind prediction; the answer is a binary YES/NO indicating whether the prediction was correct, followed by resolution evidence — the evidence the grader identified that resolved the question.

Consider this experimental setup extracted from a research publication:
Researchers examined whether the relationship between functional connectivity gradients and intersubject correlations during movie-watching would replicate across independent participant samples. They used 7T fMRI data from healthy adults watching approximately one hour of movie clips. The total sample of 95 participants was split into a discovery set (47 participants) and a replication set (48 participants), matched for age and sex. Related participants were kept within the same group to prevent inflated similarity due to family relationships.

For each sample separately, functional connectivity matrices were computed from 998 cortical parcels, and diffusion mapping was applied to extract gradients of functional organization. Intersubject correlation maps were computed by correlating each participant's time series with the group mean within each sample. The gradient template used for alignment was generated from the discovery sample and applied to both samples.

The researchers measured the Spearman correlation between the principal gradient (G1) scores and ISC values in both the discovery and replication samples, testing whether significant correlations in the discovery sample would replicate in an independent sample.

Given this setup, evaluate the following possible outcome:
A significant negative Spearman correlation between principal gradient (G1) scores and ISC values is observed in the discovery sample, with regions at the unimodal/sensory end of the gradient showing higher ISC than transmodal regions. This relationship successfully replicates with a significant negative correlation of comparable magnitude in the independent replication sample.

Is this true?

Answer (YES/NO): NO